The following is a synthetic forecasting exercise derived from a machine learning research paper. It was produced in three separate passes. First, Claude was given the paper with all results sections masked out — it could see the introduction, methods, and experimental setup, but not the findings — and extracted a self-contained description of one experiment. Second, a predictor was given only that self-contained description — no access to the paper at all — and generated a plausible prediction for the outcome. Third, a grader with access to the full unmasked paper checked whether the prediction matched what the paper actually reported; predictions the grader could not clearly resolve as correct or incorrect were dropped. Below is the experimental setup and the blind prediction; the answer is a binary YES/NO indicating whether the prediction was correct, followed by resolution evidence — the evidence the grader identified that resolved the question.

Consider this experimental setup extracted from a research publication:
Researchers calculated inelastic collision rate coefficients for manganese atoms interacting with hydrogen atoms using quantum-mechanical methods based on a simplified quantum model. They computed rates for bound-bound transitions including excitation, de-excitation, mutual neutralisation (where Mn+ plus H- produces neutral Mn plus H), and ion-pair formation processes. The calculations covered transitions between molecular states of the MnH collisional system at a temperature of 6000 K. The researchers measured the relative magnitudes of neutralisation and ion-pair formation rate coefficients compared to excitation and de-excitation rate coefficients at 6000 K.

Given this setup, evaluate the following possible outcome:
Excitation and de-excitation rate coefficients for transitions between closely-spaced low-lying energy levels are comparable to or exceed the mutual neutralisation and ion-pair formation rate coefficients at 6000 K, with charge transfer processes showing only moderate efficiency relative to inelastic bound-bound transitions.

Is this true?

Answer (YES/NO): NO